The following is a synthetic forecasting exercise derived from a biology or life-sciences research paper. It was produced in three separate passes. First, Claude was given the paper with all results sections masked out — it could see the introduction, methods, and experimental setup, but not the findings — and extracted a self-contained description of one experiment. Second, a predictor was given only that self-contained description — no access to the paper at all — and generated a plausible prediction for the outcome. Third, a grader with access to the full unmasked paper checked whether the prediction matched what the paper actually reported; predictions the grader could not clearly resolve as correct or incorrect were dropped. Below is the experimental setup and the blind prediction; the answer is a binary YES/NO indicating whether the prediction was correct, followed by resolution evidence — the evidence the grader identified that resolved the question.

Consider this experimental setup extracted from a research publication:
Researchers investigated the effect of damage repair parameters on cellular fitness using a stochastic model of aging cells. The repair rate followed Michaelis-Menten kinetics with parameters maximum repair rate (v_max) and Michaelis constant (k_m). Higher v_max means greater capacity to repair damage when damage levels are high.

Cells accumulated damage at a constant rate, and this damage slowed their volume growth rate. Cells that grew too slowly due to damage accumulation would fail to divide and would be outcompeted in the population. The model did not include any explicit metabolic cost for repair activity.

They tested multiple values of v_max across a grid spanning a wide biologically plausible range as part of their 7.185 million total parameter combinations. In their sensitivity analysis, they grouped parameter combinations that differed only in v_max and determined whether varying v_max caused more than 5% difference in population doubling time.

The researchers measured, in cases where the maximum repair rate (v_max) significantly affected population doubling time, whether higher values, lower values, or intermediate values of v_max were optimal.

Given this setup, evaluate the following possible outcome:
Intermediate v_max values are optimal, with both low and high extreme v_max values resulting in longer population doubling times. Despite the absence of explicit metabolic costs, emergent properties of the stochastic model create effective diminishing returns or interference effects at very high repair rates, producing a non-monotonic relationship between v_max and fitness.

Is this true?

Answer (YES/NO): NO